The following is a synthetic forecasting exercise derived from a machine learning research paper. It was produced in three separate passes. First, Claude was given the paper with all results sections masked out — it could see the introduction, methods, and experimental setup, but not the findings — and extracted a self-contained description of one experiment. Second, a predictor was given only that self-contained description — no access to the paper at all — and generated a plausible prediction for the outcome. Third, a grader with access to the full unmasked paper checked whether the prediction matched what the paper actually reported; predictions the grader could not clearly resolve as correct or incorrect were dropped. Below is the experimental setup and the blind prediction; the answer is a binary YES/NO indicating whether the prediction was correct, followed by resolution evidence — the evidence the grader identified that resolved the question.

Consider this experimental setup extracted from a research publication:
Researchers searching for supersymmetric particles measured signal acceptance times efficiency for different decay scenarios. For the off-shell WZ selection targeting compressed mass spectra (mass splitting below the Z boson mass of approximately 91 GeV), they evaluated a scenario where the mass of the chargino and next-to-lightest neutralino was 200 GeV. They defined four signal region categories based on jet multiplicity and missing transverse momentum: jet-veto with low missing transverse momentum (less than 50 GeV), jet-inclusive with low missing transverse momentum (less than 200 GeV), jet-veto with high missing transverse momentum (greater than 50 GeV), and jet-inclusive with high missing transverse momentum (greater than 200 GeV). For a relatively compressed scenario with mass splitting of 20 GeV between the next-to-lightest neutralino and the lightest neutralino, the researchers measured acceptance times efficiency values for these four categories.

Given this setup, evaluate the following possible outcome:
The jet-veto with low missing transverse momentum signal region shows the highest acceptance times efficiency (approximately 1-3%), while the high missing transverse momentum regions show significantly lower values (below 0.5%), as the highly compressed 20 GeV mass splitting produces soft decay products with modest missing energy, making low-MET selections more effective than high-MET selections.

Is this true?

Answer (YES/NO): NO